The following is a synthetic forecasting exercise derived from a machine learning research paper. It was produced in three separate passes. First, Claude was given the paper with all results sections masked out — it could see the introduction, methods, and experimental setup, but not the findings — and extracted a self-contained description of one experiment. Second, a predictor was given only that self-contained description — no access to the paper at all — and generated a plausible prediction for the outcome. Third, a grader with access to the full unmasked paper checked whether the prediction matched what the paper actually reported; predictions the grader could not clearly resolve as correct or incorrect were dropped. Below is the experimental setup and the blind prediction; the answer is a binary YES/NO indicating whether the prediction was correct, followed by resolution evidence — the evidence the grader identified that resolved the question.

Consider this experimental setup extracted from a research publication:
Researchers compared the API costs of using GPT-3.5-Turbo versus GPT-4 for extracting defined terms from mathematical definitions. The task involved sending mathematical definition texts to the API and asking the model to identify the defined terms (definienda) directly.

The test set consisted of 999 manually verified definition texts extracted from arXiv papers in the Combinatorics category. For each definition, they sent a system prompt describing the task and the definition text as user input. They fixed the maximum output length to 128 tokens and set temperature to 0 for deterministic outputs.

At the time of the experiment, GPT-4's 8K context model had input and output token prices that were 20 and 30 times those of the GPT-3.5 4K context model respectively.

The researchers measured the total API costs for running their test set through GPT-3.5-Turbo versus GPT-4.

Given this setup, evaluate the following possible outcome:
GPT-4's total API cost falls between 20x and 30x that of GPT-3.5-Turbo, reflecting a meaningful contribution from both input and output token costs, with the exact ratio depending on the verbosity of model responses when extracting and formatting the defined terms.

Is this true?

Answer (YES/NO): NO